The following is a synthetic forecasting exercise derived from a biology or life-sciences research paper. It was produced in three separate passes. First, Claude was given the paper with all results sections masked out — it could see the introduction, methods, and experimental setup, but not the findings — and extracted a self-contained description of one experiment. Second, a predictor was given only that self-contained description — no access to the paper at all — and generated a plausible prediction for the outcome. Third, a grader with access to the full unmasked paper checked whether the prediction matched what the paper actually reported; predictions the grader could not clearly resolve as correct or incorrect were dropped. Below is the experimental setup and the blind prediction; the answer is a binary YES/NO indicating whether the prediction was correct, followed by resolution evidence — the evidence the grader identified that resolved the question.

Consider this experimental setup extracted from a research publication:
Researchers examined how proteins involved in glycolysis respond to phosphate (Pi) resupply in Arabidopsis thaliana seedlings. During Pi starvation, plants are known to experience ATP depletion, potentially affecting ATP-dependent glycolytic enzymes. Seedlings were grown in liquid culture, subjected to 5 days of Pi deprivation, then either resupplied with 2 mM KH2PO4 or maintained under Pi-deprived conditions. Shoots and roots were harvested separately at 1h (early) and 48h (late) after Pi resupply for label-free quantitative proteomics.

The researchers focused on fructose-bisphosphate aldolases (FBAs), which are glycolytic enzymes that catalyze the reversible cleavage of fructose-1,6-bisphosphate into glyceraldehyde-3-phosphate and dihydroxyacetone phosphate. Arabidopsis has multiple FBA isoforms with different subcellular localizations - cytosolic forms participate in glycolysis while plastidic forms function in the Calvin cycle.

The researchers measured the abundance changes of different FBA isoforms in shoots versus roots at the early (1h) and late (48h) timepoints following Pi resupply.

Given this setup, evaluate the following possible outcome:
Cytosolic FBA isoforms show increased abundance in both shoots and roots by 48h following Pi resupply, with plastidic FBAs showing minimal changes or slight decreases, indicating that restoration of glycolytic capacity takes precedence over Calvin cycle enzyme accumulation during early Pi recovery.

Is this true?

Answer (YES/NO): NO